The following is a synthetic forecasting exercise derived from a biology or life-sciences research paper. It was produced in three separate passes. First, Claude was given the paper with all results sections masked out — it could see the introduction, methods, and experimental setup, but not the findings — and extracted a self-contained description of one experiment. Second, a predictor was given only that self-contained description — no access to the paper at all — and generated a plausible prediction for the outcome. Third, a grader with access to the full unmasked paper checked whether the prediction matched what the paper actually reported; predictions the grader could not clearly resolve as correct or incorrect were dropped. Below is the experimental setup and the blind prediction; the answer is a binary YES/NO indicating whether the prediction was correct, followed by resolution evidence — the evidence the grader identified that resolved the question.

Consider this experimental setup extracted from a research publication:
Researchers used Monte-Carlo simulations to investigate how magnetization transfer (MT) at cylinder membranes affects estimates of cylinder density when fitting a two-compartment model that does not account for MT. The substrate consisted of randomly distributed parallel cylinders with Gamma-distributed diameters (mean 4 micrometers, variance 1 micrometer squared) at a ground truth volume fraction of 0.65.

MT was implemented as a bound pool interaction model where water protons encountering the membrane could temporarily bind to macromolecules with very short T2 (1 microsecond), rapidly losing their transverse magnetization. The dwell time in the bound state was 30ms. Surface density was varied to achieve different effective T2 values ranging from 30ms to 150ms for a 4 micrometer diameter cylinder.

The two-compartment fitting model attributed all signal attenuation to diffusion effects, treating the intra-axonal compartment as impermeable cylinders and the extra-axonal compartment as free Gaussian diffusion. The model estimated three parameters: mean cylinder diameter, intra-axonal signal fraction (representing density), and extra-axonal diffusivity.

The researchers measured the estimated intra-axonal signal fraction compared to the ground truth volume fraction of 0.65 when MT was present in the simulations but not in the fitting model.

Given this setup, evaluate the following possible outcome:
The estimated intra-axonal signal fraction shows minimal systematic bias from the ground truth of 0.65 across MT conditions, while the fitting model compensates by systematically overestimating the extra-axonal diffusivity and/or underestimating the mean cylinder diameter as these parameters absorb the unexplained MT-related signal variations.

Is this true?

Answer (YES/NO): NO